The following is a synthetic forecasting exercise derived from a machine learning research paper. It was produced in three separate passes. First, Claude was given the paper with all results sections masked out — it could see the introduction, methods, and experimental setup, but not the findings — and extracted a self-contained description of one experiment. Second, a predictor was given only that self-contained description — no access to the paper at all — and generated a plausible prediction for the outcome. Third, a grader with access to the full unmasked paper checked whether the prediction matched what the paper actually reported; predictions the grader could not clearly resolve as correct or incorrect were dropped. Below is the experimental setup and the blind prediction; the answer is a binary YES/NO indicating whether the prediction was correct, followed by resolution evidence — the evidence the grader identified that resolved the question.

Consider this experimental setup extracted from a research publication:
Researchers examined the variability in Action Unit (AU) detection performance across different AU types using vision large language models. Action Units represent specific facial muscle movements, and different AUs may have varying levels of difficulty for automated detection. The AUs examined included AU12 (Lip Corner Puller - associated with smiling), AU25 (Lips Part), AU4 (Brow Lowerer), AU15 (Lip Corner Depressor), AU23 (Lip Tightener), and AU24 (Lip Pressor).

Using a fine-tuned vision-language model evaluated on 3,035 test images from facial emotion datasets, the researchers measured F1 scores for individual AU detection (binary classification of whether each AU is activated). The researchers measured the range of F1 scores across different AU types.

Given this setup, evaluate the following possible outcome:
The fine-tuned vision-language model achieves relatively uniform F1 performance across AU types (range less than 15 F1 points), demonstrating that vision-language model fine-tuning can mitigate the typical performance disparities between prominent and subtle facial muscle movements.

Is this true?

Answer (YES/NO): NO